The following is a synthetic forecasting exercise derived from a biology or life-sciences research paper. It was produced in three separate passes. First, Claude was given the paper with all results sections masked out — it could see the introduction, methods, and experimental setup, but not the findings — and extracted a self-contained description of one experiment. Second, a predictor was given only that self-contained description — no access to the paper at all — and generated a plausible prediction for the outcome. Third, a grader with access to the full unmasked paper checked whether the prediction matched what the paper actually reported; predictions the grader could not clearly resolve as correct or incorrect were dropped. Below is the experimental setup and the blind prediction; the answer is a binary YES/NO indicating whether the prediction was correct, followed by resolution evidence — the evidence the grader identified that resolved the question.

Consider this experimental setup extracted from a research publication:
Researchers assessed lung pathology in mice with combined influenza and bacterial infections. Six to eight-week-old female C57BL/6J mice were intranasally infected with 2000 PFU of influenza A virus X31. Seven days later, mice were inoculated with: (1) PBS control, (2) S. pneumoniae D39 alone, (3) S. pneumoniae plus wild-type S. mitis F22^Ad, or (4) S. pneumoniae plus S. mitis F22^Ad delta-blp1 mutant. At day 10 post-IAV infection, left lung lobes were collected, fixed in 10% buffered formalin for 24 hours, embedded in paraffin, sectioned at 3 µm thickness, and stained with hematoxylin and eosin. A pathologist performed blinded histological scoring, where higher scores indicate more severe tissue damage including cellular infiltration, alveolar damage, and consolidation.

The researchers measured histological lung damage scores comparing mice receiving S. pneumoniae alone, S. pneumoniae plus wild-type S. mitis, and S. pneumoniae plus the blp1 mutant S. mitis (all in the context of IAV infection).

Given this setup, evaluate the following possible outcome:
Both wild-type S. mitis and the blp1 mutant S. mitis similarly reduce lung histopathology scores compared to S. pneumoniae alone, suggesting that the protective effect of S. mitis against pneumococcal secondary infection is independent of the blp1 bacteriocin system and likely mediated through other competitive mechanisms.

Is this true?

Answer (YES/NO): NO